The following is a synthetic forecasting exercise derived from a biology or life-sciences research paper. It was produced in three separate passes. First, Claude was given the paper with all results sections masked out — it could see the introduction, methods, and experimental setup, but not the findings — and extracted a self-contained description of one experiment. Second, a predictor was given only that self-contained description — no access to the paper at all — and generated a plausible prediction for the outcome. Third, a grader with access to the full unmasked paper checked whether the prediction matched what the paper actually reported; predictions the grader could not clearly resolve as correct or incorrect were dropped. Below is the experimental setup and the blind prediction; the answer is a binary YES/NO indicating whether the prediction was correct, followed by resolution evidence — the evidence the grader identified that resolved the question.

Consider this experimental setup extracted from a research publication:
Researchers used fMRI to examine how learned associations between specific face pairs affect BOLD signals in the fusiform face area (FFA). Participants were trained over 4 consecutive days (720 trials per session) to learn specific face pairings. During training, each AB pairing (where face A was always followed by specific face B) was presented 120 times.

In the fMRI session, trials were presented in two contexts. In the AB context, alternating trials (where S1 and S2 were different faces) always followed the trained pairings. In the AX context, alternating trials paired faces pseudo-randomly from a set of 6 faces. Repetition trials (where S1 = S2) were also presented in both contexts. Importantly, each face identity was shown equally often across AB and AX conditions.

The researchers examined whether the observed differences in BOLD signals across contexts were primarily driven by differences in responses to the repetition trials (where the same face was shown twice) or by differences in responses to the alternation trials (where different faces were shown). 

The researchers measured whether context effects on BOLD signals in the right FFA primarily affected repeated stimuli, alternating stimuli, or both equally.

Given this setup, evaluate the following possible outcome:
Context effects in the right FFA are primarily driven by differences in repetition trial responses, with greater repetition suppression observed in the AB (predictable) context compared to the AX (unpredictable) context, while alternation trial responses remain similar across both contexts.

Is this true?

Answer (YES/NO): NO